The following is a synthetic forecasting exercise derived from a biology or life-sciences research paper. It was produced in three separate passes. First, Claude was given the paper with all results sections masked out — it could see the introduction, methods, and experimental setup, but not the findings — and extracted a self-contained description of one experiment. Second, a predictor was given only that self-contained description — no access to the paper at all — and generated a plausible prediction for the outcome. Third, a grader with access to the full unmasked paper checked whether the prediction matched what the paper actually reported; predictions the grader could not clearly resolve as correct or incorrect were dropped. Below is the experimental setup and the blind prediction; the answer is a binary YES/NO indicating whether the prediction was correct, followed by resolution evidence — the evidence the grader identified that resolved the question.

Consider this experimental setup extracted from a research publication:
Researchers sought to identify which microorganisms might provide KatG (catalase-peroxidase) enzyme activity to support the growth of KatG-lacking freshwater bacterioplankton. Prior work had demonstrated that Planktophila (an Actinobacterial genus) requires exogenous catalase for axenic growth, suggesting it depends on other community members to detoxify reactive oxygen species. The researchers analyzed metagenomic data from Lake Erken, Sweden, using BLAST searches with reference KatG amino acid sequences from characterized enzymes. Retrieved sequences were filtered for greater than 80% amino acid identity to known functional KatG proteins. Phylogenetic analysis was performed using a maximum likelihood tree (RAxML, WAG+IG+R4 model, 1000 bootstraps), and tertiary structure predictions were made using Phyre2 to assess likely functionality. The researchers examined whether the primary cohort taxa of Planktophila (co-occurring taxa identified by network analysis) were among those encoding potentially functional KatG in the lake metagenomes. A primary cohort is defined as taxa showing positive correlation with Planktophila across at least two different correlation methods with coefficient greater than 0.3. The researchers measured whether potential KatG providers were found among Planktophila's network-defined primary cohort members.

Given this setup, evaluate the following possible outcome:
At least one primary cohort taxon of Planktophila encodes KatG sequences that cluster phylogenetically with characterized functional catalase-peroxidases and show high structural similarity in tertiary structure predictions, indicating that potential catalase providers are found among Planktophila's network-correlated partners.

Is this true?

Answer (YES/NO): NO